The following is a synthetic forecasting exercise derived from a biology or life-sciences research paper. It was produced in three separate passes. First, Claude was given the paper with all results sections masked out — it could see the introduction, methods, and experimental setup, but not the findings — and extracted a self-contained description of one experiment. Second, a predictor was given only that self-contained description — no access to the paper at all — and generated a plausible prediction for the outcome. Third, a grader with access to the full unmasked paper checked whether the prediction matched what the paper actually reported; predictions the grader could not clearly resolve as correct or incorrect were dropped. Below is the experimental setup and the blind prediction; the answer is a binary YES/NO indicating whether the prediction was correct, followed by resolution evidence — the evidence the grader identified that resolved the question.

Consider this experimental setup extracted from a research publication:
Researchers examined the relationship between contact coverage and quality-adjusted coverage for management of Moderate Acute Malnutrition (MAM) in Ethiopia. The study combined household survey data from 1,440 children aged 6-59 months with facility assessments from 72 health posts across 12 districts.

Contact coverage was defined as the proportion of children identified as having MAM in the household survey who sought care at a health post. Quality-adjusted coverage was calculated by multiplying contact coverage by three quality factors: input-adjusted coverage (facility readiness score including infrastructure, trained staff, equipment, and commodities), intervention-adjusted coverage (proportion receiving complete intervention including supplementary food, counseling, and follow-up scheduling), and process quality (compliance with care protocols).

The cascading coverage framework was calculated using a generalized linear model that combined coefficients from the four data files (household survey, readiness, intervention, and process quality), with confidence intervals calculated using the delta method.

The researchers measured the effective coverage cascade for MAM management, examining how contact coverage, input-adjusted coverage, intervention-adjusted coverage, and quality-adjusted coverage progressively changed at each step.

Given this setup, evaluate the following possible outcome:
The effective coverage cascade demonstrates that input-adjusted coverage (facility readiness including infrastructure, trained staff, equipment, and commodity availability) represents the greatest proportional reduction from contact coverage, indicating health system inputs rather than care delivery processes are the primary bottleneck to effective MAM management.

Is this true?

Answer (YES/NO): NO